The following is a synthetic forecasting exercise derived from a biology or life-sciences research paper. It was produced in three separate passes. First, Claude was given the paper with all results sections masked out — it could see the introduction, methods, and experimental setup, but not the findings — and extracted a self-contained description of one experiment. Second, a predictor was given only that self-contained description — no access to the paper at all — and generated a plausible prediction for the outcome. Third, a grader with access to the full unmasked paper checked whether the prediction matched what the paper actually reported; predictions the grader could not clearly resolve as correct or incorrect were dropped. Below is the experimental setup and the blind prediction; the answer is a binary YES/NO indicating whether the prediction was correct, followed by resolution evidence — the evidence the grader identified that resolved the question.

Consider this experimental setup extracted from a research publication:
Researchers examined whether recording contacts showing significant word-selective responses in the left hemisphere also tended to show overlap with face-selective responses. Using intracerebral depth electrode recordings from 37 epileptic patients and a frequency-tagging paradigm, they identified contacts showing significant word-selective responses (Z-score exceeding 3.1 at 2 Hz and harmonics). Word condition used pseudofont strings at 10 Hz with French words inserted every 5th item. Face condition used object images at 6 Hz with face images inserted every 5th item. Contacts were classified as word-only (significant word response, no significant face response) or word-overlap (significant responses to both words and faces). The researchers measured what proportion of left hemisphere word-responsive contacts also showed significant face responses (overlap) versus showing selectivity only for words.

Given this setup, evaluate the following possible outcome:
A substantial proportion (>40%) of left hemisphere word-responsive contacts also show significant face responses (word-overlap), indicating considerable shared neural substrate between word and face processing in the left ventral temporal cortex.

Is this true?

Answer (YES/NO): YES